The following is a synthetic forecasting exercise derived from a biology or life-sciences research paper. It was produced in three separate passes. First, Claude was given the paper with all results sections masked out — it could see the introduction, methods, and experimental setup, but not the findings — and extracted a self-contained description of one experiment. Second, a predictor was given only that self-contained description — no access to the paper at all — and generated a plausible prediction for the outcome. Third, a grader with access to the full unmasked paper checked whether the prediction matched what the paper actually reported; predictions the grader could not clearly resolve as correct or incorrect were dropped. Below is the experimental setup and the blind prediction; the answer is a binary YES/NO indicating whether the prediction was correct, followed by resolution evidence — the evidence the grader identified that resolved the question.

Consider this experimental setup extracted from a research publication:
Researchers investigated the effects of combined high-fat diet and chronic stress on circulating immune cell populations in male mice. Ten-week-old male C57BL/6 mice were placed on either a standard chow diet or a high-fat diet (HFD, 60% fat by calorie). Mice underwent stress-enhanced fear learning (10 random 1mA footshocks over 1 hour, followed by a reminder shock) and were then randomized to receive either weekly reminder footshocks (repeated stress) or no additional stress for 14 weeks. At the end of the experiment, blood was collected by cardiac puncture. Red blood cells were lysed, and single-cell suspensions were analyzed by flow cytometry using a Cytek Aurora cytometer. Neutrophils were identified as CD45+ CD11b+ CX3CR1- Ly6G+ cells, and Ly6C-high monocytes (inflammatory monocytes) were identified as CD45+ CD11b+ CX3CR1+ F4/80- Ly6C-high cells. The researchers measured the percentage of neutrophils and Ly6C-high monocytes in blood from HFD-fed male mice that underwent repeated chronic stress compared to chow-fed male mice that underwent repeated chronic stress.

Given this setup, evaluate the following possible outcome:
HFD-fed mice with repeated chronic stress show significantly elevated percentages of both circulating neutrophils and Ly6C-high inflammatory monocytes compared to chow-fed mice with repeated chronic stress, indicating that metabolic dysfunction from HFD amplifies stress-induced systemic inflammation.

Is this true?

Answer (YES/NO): NO